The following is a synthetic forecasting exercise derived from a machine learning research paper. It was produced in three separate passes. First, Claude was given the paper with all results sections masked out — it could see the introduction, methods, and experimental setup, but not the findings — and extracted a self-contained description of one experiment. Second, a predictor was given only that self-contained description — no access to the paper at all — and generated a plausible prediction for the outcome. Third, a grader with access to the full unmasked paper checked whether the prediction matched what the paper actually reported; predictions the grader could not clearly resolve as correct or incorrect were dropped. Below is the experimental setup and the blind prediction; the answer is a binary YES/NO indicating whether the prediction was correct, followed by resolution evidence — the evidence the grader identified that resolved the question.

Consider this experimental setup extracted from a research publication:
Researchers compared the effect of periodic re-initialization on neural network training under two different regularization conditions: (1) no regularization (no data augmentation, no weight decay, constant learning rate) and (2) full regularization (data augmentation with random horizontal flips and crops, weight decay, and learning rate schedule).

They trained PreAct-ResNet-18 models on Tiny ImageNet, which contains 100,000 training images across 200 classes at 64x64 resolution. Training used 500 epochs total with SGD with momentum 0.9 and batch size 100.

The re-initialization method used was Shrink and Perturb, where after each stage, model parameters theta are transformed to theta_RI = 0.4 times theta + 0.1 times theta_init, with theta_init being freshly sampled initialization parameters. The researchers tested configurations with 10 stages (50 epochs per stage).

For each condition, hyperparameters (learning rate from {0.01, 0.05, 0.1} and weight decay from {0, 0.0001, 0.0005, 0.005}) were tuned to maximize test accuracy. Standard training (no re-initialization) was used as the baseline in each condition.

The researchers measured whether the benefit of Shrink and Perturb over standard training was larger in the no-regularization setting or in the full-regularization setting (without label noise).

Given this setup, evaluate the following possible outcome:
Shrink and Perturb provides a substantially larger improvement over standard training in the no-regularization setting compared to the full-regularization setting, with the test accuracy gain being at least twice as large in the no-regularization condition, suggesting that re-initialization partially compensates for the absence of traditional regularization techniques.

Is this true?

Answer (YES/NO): YES